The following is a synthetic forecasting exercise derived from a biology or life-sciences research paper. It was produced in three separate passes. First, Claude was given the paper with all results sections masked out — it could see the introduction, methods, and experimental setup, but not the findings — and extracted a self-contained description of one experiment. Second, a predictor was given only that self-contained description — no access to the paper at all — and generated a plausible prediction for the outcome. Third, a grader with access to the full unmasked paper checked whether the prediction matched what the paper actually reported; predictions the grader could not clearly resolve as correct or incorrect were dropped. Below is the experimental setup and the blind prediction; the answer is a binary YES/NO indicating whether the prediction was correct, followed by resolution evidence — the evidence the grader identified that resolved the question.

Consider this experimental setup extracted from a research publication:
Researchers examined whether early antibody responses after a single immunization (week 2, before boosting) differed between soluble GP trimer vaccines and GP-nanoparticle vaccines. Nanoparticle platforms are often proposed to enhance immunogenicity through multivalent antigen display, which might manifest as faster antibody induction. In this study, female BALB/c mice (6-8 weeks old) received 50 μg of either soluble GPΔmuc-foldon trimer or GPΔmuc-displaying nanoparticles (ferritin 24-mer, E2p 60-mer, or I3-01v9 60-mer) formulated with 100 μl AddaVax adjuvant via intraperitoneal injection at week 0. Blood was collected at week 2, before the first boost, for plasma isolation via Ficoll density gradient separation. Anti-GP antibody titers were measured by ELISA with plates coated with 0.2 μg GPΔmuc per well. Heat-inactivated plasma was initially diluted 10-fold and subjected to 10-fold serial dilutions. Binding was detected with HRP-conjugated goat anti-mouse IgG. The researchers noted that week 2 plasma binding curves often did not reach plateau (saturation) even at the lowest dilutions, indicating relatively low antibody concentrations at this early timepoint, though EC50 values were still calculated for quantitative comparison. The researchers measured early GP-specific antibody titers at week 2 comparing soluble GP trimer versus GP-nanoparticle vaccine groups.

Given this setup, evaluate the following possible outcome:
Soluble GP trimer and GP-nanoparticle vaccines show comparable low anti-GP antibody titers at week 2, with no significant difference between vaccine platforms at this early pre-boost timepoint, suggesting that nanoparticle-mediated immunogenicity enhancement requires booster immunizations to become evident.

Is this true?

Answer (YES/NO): NO